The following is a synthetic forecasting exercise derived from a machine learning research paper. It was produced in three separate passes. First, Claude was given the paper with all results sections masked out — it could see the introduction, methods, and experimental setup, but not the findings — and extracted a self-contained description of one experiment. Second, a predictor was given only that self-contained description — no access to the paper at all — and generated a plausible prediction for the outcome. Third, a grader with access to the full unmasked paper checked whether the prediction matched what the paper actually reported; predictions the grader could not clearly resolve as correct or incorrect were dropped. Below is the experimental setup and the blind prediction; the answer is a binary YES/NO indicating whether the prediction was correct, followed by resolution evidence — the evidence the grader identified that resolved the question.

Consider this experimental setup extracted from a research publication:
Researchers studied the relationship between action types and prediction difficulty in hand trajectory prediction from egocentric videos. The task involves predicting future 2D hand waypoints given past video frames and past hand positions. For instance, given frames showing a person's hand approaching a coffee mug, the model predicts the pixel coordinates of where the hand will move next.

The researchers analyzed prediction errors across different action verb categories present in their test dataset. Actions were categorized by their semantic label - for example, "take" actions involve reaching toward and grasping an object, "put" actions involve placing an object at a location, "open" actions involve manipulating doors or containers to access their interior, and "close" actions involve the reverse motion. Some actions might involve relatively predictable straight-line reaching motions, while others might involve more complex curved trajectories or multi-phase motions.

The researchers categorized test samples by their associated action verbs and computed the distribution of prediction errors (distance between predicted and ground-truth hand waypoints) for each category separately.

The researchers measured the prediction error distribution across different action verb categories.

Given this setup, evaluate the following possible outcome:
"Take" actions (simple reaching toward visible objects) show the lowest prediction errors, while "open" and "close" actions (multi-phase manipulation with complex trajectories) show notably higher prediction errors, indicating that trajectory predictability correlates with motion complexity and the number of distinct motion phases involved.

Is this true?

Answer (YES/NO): NO